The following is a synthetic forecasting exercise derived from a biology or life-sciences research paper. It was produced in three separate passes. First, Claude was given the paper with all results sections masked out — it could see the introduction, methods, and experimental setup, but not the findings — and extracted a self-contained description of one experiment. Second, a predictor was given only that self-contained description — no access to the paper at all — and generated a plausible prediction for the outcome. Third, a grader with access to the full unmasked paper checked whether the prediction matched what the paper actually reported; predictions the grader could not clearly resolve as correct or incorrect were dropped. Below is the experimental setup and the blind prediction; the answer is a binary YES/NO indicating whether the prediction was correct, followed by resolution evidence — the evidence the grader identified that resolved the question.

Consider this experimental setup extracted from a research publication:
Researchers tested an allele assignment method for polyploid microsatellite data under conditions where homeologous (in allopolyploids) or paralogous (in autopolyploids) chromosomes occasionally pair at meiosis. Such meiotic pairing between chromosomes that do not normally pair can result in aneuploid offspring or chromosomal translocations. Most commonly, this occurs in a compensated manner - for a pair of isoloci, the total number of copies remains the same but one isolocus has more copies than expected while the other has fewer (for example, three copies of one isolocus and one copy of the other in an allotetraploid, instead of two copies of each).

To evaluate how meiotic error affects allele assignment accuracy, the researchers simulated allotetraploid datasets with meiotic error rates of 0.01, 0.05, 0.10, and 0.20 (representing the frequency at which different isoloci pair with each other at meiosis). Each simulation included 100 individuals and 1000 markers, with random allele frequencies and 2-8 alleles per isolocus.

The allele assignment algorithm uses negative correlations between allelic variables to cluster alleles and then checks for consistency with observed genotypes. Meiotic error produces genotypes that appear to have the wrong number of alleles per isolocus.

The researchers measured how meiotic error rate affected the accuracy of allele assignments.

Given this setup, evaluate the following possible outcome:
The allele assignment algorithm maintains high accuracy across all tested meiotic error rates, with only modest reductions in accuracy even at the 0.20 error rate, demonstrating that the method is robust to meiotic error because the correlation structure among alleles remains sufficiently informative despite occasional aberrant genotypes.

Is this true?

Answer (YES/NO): YES